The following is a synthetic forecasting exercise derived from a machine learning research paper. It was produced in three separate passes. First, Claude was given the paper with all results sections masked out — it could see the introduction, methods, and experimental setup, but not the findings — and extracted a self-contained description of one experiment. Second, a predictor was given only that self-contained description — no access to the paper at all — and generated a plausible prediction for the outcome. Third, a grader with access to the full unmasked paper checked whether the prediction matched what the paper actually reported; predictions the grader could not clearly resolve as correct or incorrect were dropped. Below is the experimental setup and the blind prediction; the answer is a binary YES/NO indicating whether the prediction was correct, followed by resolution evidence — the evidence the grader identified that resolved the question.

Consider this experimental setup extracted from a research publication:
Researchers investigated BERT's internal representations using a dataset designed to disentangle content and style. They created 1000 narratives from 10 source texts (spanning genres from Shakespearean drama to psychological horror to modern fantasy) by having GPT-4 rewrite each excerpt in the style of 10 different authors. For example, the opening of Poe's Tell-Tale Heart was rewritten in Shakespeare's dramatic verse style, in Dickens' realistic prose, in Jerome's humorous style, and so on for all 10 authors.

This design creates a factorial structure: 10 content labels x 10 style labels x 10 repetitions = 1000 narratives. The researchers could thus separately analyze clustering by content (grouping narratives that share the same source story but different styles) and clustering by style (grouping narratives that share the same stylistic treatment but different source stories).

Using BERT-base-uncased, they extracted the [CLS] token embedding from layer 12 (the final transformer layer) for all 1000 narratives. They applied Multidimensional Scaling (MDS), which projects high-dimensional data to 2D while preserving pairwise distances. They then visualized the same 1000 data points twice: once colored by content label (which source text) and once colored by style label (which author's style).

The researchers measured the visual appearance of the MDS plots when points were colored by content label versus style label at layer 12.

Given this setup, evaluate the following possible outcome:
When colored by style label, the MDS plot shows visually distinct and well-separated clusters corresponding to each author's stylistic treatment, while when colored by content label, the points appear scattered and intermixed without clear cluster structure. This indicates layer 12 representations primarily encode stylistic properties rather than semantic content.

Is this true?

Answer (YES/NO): NO